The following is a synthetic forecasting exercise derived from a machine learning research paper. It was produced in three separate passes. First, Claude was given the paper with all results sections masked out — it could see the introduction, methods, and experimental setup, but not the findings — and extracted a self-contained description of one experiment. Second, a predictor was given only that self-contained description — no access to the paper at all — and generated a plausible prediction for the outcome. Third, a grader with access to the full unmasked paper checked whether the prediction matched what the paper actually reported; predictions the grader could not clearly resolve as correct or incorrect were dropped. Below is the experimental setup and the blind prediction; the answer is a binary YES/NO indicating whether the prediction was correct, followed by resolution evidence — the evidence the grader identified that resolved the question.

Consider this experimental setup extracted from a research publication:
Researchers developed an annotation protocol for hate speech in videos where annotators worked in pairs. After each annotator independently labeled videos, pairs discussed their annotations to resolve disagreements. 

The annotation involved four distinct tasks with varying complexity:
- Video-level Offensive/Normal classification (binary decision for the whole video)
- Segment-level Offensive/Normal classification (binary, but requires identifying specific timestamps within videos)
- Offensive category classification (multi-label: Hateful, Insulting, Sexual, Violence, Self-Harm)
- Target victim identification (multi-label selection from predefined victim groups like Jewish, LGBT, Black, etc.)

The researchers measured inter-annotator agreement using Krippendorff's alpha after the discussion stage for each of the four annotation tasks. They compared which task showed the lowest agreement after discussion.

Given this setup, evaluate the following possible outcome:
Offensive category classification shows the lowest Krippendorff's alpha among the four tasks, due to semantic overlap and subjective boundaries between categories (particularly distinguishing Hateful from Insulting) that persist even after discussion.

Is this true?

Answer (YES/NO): NO